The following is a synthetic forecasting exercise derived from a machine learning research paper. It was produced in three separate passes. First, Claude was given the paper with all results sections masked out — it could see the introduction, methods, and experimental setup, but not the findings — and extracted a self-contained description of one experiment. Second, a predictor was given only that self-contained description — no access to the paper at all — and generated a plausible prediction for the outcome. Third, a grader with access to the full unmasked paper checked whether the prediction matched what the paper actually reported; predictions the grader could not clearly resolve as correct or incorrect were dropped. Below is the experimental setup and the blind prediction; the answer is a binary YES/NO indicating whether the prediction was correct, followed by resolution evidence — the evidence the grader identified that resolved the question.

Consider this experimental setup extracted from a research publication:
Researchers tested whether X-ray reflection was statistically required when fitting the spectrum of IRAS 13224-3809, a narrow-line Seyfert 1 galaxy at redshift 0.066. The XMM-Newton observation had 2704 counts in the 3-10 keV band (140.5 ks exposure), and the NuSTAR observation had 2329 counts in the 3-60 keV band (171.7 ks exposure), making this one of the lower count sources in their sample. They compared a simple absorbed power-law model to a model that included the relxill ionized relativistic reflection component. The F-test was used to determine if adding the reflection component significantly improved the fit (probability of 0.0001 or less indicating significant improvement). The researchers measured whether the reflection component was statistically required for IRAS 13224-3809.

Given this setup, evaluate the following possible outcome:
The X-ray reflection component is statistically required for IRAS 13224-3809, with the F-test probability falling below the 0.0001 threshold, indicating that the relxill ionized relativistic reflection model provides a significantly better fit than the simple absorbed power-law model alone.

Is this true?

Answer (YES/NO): NO